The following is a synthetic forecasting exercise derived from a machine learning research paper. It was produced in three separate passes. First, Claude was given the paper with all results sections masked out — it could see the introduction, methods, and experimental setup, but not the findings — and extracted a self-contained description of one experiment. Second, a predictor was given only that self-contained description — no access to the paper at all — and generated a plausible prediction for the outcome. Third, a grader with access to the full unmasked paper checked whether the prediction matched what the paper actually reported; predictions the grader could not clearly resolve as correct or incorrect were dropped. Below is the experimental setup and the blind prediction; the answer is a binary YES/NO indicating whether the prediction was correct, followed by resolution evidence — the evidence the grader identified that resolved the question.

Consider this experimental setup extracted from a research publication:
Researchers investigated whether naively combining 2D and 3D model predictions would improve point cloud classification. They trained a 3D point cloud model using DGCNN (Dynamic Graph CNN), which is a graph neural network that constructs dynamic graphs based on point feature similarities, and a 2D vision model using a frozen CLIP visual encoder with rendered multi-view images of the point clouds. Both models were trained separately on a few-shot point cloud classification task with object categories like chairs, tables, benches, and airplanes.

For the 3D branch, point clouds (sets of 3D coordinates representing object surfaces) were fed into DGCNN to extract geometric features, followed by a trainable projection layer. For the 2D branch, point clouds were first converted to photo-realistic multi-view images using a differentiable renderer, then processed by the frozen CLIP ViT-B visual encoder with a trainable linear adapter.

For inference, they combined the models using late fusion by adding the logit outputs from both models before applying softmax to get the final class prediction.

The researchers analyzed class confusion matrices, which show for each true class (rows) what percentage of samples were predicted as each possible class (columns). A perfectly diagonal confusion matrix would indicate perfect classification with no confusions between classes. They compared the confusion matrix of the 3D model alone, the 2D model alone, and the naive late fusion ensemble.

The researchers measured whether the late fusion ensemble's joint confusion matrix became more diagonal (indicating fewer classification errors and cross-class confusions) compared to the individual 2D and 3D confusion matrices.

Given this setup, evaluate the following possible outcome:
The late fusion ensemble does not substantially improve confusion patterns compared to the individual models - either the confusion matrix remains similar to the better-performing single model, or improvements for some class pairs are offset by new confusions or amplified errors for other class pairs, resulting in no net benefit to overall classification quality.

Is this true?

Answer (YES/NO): YES